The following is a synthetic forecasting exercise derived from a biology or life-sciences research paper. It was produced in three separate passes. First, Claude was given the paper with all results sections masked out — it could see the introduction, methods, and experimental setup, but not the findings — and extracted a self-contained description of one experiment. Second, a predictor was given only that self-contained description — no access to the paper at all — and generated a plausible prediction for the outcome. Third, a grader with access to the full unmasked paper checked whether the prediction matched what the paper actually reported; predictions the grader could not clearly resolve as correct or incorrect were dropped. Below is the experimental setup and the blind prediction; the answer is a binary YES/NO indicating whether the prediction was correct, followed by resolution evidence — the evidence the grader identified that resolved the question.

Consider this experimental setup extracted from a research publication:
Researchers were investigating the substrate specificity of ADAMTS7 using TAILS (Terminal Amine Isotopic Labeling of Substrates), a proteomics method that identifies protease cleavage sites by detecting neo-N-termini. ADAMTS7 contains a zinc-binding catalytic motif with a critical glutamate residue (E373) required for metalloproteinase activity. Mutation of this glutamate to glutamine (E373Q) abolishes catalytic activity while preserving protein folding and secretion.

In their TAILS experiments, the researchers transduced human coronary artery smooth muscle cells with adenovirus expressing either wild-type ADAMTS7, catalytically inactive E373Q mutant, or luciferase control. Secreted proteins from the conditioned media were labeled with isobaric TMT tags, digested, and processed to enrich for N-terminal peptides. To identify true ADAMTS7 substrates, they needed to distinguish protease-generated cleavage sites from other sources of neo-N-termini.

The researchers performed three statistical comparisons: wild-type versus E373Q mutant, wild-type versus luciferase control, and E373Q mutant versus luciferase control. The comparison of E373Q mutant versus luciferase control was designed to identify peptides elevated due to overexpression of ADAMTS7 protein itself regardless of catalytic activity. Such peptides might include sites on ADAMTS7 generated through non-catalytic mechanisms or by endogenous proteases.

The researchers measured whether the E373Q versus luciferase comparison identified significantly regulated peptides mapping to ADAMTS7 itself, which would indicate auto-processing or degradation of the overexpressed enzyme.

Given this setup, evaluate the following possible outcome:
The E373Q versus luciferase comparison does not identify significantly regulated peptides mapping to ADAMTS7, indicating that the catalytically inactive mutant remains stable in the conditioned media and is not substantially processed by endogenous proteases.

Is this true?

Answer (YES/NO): NO